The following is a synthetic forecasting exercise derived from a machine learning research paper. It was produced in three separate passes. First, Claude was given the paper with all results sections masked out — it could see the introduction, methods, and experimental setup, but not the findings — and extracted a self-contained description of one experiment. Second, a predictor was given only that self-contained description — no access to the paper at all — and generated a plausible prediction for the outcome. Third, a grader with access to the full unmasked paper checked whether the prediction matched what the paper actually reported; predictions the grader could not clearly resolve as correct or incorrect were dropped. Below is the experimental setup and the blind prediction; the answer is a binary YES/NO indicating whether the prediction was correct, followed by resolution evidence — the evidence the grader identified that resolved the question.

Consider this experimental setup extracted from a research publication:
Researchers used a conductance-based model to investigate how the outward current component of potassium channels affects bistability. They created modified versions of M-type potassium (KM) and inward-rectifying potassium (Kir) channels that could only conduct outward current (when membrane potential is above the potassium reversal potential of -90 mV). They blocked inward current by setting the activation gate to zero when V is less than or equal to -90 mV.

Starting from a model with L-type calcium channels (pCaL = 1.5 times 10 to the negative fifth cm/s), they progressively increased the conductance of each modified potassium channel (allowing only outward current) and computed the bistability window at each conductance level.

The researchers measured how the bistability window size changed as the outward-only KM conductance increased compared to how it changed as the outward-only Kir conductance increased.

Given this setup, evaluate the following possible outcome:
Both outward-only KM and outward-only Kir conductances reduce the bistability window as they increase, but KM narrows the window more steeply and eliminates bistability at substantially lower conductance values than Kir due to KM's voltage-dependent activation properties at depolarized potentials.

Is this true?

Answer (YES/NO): NO